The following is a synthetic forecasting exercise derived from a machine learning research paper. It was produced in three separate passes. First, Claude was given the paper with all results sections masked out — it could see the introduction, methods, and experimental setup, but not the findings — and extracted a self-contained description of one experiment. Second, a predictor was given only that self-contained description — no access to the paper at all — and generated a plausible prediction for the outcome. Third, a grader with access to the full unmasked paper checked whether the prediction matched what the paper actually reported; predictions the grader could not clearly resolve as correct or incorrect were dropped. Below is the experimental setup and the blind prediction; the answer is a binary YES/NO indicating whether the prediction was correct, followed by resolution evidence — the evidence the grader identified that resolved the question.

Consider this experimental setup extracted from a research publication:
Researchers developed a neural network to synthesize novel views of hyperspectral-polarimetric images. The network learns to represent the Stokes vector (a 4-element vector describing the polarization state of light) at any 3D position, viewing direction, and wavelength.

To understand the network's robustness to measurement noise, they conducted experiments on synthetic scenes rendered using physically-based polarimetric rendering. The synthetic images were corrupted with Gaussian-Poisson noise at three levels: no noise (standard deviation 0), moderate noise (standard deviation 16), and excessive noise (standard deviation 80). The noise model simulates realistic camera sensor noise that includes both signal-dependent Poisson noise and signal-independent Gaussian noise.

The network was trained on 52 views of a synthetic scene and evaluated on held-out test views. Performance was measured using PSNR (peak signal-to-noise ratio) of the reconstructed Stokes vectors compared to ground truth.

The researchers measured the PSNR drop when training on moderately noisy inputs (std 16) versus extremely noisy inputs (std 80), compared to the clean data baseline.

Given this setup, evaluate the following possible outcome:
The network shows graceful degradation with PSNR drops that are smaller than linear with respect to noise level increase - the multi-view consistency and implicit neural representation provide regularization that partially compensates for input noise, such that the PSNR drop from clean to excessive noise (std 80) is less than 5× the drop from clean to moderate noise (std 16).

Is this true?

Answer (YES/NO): NO